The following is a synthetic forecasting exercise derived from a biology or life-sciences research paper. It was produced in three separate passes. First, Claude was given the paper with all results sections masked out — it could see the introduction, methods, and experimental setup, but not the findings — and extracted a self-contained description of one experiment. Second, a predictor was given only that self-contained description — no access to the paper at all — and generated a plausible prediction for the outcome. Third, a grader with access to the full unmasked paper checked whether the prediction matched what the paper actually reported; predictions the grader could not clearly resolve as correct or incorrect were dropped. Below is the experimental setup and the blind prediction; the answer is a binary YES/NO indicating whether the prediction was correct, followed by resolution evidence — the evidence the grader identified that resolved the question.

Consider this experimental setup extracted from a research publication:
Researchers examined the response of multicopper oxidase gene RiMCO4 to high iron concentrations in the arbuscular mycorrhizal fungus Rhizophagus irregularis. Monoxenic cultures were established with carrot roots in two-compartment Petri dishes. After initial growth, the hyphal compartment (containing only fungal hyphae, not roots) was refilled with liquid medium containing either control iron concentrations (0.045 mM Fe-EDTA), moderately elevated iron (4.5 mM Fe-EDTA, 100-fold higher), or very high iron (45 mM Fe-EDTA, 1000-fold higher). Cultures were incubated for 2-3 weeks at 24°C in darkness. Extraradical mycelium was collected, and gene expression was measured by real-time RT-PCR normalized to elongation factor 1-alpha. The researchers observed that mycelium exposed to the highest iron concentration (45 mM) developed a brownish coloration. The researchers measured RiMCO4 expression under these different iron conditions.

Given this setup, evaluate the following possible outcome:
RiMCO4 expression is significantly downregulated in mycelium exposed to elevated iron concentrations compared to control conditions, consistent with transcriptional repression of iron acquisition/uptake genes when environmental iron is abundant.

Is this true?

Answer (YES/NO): NO